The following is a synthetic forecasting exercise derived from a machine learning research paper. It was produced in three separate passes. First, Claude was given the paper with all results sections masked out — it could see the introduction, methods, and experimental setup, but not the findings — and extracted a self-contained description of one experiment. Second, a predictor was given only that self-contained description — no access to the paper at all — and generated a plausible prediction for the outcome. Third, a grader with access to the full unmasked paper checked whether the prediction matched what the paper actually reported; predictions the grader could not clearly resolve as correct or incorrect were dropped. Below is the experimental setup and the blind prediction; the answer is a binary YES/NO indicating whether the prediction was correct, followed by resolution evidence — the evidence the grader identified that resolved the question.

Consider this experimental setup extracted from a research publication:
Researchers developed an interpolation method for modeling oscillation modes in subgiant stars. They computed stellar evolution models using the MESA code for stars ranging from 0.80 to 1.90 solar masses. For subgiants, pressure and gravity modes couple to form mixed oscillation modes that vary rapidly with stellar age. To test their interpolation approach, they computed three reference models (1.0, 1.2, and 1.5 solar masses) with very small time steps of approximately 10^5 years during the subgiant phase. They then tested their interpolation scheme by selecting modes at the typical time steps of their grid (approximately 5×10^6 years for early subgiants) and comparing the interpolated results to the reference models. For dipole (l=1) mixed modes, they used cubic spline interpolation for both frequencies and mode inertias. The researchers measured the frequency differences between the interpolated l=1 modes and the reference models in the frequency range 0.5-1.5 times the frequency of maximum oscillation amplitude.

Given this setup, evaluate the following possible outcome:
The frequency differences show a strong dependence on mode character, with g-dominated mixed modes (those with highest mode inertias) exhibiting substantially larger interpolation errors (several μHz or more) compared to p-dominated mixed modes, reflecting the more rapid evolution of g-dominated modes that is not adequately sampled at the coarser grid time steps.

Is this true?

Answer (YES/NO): NO